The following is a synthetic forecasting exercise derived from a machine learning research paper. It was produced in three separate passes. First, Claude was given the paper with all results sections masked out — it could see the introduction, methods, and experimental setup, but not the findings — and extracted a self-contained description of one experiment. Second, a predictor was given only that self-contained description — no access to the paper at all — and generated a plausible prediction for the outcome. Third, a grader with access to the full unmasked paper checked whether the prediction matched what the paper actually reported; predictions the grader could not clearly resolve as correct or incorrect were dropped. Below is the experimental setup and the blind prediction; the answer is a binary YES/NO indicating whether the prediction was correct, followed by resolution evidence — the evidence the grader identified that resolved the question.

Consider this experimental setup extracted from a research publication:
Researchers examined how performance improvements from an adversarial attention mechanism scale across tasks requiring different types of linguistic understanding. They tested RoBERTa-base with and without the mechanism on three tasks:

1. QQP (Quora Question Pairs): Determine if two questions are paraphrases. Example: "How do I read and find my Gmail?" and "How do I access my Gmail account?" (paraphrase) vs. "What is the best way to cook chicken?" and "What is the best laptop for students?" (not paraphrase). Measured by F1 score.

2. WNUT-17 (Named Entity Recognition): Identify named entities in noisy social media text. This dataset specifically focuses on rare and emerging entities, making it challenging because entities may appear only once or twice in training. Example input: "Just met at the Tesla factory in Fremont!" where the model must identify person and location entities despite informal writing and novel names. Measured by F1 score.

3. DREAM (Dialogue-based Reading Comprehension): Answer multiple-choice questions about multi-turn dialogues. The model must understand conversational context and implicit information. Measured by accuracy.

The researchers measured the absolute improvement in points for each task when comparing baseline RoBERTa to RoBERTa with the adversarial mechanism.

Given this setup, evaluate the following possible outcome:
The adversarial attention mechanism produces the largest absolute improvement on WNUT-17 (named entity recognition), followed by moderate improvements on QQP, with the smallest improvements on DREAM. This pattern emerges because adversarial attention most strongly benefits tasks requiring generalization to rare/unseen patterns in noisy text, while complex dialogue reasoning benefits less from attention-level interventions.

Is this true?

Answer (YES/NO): NO